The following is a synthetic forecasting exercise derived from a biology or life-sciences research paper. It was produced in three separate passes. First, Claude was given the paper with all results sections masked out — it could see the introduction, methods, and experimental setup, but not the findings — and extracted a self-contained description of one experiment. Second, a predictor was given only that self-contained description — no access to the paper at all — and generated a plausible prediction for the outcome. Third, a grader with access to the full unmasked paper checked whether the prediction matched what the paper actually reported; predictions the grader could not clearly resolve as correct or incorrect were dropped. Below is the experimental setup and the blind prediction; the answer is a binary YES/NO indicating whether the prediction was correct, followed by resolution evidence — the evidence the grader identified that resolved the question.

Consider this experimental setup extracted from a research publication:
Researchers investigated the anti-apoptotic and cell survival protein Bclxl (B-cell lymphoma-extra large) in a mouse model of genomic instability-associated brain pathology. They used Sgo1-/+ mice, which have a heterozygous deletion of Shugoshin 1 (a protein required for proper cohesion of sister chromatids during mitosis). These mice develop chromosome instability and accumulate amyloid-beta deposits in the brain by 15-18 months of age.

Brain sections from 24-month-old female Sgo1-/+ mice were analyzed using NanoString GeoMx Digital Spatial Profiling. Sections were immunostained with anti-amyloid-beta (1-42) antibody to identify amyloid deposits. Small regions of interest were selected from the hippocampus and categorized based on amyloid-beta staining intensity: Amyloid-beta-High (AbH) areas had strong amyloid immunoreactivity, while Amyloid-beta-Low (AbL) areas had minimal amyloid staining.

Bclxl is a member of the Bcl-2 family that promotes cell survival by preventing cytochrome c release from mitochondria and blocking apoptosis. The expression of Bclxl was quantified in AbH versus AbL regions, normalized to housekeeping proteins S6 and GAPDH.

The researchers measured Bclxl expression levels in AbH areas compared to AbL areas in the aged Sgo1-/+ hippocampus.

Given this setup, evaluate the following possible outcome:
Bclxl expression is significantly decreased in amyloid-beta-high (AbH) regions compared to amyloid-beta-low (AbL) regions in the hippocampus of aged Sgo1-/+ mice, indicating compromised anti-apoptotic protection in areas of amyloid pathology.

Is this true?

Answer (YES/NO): YES